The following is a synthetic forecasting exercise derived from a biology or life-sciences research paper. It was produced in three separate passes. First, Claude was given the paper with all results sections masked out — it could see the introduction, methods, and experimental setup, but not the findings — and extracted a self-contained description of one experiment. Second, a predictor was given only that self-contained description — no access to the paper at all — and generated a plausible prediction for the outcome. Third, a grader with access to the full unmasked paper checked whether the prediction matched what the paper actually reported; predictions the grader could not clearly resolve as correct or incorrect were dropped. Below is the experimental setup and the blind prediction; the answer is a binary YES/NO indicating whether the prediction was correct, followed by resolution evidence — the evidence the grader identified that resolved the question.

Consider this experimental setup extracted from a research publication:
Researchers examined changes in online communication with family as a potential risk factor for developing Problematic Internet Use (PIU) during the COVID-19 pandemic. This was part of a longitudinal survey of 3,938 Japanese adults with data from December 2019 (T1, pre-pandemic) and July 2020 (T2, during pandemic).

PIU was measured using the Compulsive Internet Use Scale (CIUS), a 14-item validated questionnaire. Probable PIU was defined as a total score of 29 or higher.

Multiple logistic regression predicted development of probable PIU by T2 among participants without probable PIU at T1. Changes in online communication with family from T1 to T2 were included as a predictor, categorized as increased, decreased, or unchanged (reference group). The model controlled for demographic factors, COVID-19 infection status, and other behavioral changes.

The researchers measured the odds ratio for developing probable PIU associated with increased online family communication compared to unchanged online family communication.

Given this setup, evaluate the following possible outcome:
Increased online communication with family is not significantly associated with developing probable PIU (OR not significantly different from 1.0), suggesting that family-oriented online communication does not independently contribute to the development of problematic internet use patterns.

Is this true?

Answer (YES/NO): YES